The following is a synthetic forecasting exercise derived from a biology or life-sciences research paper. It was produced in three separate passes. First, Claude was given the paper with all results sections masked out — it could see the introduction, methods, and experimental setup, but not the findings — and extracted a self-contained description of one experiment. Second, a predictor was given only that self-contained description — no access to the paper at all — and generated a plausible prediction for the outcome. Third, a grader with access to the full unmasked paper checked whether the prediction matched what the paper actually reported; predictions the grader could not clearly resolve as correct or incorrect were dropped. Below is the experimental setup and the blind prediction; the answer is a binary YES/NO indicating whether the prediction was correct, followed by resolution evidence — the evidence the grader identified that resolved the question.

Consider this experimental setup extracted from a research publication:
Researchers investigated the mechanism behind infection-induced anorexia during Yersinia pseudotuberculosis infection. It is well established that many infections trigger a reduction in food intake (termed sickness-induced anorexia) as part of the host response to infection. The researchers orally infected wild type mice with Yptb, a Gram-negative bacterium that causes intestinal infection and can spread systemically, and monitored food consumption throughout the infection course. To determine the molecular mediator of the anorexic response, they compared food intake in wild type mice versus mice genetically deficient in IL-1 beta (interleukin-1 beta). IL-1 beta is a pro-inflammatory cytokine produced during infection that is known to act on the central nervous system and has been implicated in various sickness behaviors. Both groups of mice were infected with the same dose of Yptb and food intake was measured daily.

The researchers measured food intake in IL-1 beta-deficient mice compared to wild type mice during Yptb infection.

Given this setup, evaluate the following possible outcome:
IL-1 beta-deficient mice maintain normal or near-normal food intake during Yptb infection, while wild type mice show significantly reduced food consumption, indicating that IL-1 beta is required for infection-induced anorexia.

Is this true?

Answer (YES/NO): NO